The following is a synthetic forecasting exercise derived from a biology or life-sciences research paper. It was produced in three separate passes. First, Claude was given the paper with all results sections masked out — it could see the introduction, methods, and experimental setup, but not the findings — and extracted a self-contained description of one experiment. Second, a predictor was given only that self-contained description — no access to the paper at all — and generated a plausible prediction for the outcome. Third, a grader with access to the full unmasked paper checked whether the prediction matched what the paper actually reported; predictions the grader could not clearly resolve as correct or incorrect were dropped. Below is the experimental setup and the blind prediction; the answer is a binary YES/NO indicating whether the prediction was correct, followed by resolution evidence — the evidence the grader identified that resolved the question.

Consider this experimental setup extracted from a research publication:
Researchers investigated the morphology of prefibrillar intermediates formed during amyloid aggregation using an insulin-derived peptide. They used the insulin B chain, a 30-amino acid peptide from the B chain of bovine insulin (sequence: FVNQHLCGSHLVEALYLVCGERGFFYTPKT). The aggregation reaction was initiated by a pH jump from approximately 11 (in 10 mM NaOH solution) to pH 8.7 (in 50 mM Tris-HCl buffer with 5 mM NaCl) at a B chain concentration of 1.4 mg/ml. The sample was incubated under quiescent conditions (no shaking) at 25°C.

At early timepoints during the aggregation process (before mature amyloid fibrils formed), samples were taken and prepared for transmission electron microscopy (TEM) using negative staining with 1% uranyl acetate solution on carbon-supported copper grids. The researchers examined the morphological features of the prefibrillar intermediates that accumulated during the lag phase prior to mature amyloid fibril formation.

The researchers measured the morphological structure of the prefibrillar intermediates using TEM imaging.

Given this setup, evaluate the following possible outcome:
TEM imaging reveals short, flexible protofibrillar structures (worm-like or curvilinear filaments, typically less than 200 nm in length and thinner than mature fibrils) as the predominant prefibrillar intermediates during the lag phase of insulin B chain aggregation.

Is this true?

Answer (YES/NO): NO